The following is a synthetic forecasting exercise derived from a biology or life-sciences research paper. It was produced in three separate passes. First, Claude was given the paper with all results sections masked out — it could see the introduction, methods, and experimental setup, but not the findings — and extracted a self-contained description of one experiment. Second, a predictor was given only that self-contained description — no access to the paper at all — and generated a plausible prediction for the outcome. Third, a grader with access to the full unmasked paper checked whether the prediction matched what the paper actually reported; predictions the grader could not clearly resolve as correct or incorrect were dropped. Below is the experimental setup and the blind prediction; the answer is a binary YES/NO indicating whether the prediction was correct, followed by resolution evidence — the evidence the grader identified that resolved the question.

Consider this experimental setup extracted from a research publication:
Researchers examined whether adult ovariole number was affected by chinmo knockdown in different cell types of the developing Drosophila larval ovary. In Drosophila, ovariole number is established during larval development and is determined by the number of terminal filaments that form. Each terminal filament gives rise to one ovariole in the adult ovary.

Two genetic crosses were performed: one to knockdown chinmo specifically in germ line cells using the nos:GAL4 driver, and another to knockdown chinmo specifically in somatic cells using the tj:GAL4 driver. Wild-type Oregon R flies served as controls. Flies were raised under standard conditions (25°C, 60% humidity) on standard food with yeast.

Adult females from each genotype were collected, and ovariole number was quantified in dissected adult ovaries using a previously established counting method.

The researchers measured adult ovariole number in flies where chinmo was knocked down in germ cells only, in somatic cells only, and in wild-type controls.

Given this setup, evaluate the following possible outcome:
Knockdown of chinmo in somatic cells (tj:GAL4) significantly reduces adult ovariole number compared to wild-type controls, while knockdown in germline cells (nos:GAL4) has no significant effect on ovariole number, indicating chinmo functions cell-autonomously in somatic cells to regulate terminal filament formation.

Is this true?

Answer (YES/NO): NO